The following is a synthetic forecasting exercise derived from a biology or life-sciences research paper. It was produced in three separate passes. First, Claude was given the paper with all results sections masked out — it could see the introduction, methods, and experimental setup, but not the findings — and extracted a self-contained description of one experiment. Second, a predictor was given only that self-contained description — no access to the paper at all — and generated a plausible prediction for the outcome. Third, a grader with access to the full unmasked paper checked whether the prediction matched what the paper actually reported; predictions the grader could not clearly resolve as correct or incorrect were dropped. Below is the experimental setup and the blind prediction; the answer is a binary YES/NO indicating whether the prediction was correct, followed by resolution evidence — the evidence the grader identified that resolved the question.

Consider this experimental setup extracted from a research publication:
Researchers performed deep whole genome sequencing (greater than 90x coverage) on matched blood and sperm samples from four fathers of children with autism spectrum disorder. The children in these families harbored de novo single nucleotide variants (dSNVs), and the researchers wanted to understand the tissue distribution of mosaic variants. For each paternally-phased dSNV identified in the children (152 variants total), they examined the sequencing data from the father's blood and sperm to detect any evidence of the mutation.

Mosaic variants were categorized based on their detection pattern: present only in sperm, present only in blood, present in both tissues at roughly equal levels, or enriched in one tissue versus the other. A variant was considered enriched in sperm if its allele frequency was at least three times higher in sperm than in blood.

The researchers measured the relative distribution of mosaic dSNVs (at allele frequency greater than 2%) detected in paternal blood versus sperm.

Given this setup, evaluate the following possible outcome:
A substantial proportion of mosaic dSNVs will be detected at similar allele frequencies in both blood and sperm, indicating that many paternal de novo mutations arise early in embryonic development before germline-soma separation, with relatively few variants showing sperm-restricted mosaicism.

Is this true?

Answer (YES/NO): NO